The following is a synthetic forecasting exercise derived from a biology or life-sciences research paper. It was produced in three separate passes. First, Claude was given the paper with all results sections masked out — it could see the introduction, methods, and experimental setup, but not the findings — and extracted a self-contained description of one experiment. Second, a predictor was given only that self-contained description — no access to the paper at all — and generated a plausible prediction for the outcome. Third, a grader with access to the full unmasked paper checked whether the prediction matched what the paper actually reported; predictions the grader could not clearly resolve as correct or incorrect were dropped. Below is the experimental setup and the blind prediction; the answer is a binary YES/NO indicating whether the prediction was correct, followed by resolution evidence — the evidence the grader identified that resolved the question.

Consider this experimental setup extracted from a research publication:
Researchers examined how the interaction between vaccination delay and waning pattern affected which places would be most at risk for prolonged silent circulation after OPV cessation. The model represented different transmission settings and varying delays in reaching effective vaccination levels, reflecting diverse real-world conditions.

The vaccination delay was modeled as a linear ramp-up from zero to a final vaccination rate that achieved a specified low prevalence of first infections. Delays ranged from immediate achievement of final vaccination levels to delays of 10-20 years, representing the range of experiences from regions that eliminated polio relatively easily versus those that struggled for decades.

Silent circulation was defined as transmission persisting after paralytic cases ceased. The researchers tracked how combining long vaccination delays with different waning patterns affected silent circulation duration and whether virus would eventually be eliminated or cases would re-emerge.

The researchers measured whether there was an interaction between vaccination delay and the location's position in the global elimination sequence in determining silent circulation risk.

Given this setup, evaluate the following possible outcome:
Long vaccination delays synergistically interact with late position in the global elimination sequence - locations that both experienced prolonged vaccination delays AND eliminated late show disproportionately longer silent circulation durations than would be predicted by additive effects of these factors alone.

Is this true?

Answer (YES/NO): YES